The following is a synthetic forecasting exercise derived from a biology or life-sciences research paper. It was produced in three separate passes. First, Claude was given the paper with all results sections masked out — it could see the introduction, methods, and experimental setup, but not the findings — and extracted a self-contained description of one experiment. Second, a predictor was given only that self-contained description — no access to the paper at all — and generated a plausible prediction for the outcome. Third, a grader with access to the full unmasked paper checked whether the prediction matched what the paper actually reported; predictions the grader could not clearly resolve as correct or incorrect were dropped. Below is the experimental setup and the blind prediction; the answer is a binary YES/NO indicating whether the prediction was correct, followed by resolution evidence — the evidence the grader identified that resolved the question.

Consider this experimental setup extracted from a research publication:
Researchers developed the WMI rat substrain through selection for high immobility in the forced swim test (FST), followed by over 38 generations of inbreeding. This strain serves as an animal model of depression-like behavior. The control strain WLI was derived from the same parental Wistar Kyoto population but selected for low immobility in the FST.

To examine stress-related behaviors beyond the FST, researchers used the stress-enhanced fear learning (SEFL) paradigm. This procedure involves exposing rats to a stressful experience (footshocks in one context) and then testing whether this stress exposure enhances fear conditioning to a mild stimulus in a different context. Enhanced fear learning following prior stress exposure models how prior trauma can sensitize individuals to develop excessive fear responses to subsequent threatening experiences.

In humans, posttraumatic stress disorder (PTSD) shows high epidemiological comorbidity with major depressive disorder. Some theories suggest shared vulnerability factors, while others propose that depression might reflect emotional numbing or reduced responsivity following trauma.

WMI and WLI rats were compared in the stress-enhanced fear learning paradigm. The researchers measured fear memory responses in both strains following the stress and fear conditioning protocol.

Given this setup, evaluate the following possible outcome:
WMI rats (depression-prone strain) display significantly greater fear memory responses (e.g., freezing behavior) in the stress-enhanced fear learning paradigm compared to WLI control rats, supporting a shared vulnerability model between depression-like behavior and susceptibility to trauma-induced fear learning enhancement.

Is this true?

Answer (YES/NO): YES